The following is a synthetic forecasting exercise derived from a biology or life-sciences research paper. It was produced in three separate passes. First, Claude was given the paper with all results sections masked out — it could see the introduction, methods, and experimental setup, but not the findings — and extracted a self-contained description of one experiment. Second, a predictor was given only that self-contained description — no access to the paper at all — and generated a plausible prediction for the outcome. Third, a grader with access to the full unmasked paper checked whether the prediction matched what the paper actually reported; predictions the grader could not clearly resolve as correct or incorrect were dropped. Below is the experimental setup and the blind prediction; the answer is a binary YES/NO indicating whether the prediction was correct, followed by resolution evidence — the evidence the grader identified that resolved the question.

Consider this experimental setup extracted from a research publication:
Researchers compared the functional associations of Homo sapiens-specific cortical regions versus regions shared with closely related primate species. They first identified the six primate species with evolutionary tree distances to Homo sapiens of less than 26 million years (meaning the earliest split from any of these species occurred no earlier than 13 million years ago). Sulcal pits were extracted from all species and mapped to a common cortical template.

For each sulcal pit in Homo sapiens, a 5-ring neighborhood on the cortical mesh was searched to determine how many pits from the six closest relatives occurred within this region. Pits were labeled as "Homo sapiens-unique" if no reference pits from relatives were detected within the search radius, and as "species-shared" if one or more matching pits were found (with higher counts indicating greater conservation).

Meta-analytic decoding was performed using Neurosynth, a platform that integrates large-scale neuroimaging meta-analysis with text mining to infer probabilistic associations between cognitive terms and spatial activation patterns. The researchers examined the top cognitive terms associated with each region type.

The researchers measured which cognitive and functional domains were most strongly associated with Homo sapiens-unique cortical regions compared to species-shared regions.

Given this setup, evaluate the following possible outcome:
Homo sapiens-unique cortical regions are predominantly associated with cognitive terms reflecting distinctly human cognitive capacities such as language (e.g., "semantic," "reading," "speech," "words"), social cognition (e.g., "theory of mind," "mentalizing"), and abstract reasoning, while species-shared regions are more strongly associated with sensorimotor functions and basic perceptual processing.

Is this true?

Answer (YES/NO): NO